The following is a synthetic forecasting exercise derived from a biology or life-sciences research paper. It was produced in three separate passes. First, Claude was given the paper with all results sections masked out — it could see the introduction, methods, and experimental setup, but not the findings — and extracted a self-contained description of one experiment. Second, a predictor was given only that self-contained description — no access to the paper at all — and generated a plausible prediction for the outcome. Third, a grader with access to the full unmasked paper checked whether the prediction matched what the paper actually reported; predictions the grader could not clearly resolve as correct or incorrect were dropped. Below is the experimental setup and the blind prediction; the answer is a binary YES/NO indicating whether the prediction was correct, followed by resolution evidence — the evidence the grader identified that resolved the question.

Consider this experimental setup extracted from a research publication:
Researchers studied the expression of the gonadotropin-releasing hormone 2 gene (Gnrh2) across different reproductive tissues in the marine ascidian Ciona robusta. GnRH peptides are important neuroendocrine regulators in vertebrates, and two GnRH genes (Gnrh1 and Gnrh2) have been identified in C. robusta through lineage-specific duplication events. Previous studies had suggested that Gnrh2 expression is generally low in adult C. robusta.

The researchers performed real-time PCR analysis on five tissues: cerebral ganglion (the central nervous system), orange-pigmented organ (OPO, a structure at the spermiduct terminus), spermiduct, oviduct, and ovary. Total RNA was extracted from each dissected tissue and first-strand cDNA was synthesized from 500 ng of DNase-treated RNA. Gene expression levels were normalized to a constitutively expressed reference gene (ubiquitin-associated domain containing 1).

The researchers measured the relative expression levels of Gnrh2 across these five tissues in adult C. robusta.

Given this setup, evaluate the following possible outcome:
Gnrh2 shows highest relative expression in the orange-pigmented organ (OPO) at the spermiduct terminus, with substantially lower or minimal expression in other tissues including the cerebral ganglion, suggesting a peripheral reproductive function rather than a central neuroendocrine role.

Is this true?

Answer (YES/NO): YES